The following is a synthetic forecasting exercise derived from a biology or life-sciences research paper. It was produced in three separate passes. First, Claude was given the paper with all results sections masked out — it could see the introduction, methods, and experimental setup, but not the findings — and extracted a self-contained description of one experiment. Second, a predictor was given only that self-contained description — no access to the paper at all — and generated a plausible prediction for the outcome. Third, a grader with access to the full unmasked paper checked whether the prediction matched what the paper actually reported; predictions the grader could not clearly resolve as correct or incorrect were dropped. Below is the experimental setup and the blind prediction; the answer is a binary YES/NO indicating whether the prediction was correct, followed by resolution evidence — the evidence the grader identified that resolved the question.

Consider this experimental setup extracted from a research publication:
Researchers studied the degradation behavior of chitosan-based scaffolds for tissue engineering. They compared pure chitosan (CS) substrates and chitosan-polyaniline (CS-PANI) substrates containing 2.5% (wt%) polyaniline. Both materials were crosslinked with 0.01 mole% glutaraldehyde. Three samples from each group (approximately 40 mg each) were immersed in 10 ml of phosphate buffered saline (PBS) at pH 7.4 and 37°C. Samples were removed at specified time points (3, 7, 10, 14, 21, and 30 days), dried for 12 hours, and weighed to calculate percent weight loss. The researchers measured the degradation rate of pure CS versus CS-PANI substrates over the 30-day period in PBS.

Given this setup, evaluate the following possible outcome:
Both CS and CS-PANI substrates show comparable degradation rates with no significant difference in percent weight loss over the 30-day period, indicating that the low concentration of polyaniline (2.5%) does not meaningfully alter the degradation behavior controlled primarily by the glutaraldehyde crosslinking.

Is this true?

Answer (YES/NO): NO